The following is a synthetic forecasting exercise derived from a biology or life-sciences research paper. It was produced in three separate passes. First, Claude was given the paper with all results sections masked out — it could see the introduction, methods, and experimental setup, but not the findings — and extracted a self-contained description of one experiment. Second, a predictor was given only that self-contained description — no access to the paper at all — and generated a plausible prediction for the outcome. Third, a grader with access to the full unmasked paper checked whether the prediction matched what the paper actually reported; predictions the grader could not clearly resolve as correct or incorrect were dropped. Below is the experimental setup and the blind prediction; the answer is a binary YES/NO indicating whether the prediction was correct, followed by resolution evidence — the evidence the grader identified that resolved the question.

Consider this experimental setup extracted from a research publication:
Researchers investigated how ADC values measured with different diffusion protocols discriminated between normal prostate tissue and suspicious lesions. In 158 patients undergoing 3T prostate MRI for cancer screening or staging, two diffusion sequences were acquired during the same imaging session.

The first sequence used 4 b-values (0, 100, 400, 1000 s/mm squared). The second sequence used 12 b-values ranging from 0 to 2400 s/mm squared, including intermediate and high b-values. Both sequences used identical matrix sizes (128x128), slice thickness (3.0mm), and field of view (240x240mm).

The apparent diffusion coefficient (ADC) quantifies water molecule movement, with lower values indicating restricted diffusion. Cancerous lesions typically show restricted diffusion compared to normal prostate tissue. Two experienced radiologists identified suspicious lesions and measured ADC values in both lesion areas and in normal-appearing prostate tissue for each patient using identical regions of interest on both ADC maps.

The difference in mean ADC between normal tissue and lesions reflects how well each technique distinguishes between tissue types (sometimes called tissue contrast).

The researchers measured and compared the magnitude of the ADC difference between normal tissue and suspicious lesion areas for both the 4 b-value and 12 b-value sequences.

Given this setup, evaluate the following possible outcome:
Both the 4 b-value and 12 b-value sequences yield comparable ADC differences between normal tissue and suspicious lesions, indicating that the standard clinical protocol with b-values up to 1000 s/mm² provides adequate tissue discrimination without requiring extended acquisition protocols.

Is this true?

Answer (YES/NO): NO